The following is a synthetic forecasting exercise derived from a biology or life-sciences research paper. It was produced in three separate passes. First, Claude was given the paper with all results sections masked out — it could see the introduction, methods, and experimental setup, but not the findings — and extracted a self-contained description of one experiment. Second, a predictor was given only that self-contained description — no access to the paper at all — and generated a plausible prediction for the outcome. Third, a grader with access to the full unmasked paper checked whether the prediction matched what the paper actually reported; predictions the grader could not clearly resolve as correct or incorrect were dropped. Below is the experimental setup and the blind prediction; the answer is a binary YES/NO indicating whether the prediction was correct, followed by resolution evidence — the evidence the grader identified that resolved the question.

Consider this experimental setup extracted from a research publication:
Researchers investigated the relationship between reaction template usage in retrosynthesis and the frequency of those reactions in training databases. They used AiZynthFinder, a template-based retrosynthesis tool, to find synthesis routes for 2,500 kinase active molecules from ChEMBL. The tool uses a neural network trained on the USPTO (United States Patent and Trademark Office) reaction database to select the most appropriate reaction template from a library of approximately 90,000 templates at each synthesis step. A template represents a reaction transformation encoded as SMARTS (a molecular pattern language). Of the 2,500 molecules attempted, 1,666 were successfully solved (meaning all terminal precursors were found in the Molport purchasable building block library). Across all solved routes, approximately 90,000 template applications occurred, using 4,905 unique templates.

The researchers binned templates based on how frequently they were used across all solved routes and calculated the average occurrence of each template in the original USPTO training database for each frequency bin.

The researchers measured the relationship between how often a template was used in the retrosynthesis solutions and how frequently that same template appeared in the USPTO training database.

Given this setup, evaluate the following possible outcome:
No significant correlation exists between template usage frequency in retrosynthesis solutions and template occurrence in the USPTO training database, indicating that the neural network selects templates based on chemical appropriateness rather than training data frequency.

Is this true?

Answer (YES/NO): NO